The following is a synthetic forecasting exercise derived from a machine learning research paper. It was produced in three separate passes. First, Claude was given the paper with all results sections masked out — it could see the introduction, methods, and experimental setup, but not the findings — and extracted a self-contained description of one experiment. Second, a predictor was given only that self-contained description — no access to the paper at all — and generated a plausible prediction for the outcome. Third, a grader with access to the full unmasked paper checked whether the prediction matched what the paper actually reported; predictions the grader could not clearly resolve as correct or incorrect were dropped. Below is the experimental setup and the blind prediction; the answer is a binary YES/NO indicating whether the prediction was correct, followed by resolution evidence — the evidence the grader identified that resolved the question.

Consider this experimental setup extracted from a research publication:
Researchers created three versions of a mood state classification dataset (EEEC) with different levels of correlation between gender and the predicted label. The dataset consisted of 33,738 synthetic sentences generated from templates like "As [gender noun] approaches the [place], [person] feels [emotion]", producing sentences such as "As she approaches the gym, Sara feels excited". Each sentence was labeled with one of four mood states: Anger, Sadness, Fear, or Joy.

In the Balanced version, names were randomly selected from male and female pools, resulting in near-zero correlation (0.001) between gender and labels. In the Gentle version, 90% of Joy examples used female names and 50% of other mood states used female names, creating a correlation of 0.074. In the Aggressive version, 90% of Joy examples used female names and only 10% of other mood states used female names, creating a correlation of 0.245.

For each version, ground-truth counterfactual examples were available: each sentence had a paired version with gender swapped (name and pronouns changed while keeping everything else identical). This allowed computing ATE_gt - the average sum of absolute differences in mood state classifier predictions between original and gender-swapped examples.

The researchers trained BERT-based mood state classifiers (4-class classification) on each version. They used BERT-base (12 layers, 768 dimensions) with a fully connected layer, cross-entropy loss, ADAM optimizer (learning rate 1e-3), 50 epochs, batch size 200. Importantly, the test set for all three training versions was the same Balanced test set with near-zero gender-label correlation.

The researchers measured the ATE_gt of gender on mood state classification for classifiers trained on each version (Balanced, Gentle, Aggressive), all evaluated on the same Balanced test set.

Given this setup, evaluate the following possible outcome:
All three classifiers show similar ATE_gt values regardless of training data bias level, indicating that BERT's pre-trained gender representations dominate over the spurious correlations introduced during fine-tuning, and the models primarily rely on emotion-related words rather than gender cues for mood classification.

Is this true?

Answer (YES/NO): NO